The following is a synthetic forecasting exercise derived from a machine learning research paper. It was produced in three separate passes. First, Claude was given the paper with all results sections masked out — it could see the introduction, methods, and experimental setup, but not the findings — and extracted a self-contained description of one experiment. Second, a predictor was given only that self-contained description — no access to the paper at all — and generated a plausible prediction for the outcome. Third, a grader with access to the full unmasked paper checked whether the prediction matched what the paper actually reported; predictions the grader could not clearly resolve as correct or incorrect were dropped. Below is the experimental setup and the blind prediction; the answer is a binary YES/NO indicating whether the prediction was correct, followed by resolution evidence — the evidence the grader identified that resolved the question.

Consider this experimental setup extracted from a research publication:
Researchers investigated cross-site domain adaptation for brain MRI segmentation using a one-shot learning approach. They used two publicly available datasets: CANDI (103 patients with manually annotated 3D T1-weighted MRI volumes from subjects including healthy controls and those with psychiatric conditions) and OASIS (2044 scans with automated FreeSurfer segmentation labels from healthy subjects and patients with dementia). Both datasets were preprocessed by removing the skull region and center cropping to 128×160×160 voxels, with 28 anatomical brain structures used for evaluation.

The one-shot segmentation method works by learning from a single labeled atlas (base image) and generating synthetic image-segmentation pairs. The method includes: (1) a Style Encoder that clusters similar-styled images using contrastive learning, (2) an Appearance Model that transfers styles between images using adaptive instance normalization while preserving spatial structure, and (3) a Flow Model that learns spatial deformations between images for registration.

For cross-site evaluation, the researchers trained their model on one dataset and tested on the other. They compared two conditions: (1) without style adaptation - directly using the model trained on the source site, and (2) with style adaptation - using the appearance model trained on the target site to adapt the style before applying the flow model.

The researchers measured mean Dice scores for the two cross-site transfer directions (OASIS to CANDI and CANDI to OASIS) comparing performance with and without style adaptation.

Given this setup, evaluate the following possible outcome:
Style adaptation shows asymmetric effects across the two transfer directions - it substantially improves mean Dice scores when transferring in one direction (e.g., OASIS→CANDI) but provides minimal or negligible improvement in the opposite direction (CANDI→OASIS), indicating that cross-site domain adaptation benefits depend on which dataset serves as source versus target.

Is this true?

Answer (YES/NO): NO